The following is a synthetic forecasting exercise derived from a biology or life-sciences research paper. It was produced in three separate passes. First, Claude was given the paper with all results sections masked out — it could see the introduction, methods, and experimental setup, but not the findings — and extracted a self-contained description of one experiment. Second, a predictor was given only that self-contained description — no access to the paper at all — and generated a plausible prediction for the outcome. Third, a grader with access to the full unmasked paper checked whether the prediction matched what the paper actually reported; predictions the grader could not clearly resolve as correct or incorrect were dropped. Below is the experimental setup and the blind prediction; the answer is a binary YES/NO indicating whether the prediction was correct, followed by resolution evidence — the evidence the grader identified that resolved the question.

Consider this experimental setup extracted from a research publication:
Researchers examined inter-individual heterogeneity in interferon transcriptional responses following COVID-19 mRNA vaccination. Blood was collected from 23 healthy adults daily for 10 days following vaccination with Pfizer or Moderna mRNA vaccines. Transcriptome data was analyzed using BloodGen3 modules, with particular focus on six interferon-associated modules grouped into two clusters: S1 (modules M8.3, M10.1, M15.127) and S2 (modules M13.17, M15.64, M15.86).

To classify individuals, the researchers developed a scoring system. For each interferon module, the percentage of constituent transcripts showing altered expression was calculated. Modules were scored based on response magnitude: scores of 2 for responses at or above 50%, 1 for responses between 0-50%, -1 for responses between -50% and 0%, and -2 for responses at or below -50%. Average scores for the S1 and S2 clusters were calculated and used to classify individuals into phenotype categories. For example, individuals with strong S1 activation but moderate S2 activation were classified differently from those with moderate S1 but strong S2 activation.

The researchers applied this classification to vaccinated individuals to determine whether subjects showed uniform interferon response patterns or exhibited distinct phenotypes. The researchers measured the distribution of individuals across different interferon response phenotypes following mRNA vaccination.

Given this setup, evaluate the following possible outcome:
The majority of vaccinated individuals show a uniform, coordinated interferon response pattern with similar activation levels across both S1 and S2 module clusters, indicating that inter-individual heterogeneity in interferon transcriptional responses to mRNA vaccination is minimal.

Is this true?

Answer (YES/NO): NO